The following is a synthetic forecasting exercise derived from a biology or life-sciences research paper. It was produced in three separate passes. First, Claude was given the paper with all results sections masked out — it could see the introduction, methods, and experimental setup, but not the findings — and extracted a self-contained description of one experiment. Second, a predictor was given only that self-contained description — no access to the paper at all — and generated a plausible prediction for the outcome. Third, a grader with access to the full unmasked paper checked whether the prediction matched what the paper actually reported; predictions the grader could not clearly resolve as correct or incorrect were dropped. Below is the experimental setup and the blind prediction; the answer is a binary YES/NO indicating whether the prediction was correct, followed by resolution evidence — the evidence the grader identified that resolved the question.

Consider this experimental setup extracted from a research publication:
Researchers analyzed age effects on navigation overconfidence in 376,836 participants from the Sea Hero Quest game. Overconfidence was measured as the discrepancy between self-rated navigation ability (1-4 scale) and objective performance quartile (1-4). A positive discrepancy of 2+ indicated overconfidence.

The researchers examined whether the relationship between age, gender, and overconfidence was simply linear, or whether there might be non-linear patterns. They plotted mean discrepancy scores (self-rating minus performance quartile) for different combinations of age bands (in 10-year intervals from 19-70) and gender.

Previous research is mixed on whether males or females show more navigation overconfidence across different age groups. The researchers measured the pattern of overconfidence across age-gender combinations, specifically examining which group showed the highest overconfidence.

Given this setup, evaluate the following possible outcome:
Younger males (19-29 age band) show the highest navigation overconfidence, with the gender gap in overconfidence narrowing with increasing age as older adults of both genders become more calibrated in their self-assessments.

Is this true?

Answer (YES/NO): NO